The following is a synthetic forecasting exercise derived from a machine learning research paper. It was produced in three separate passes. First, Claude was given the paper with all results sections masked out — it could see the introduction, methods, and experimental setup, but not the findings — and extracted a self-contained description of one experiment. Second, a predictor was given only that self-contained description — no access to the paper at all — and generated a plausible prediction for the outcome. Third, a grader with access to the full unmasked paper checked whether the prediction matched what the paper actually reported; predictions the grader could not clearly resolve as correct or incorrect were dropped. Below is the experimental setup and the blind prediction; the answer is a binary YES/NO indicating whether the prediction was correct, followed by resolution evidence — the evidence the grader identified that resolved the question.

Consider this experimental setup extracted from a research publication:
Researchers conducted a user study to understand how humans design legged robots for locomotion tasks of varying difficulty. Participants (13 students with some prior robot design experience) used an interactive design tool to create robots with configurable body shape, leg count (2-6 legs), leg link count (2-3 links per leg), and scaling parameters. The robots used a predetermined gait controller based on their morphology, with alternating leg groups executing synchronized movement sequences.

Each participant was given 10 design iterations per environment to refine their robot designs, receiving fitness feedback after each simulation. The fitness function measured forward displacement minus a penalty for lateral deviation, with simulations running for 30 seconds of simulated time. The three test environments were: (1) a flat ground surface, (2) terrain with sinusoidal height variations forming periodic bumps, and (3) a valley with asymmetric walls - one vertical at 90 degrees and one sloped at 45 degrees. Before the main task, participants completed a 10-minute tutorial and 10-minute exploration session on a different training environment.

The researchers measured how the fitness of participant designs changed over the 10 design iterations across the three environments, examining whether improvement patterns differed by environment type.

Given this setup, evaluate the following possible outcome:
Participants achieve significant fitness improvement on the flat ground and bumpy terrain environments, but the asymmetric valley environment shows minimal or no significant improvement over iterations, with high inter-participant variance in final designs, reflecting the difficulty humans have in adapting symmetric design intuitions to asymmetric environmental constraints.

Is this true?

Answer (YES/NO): YES